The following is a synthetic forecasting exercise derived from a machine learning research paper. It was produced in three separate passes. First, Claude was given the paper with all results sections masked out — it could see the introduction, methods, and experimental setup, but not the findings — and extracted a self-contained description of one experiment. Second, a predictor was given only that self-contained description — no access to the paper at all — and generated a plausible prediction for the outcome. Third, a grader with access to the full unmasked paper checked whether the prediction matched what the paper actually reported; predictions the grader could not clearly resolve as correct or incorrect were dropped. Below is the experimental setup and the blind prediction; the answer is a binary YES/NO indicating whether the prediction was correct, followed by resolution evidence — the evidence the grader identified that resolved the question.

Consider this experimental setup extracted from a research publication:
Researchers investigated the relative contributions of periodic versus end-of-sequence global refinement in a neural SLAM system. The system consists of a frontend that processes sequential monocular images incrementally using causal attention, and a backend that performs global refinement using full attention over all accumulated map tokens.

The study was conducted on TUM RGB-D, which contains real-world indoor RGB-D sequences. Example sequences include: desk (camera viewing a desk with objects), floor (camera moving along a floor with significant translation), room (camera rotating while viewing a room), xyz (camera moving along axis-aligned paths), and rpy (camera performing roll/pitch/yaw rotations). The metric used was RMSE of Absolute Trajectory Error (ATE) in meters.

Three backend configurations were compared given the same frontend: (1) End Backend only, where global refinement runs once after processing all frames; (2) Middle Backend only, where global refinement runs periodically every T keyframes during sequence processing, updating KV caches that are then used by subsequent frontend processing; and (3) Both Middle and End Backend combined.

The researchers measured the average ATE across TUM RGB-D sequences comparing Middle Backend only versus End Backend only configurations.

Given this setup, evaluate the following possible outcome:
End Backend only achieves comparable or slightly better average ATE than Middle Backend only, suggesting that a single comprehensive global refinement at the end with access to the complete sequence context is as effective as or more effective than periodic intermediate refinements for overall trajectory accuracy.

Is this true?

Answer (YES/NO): NO